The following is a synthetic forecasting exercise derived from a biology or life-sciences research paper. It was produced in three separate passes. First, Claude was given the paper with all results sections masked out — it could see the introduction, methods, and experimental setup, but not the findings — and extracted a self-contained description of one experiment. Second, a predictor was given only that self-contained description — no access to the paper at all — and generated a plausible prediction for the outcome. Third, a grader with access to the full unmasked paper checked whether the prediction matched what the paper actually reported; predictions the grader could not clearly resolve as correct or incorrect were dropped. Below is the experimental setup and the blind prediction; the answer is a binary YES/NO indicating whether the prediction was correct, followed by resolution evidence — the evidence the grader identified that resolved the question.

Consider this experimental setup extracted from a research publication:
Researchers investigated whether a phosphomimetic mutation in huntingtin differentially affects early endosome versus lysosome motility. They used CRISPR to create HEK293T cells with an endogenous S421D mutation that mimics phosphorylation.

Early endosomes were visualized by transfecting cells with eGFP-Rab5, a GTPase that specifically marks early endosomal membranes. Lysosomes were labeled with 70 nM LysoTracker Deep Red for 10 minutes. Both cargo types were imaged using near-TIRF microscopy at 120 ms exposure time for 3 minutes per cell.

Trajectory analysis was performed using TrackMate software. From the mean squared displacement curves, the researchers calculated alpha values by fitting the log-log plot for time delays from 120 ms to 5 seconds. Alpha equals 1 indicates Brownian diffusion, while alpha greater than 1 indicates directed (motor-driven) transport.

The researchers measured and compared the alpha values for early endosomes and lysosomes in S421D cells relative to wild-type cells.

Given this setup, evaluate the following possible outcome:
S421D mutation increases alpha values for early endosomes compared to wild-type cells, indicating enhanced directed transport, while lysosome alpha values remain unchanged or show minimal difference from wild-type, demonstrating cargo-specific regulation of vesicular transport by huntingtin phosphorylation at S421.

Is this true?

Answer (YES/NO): NO